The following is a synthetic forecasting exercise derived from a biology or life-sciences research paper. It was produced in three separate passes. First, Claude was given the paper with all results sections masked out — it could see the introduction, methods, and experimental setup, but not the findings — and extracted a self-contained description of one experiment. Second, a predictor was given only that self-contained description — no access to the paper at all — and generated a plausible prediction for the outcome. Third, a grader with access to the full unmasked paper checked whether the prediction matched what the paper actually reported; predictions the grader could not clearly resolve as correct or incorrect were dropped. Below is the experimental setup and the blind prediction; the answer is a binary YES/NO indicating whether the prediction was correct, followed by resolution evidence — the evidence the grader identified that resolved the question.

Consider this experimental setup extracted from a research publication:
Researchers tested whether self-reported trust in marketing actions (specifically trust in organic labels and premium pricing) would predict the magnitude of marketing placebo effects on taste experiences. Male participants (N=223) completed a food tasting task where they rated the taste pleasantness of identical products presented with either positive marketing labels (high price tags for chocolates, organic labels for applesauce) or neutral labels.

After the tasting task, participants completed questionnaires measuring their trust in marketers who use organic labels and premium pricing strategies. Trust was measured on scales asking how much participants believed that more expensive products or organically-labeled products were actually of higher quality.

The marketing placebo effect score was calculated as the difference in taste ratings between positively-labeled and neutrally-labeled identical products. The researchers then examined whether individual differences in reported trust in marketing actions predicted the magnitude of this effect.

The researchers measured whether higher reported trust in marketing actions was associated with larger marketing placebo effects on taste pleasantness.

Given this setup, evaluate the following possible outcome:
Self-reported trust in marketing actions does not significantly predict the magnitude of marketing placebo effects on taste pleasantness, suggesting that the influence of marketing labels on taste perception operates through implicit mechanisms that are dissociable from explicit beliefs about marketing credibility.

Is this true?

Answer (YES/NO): YES